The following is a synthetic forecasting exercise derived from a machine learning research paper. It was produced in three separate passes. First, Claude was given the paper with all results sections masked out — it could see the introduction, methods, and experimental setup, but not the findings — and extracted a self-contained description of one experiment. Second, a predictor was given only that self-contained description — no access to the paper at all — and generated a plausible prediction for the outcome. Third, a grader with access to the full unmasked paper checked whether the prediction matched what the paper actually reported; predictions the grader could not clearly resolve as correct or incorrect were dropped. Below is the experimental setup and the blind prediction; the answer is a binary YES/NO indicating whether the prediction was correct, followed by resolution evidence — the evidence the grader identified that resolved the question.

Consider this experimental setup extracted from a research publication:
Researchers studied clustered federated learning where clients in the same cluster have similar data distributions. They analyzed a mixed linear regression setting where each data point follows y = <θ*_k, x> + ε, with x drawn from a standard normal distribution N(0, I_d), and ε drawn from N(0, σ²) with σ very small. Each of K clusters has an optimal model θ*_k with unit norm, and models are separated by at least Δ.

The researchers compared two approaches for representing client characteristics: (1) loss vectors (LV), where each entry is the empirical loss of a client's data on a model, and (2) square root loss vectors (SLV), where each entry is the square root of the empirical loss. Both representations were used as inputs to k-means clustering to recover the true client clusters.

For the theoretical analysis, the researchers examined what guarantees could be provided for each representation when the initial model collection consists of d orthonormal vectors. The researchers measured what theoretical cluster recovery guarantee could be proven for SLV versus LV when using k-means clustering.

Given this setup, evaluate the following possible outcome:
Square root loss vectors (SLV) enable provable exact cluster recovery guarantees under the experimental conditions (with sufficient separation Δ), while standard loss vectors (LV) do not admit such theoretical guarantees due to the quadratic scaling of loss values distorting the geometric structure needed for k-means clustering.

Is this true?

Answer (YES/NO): YES